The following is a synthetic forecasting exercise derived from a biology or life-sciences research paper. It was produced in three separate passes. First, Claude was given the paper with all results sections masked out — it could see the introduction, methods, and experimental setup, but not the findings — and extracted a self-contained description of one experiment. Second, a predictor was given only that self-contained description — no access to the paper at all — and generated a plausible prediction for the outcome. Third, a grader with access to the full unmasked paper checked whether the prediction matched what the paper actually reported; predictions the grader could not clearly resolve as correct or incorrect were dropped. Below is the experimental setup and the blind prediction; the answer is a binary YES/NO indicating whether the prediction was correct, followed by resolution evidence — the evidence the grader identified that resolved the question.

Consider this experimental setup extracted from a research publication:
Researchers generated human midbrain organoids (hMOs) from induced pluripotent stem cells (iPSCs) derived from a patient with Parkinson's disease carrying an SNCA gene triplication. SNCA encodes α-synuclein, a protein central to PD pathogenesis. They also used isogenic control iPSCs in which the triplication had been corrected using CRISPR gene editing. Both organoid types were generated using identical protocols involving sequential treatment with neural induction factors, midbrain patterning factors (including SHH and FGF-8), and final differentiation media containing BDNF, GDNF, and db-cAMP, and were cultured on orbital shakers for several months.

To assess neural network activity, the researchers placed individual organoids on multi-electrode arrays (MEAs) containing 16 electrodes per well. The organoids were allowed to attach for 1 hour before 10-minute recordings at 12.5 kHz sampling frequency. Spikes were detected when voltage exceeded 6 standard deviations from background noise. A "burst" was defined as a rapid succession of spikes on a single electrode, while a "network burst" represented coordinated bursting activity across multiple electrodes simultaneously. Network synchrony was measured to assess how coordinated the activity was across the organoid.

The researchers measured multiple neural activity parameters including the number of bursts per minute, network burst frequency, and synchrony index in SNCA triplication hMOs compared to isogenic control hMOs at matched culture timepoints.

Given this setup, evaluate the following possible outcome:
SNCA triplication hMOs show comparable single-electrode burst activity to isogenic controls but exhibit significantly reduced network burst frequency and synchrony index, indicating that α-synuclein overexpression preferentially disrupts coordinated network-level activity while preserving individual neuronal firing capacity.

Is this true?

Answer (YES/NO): NO